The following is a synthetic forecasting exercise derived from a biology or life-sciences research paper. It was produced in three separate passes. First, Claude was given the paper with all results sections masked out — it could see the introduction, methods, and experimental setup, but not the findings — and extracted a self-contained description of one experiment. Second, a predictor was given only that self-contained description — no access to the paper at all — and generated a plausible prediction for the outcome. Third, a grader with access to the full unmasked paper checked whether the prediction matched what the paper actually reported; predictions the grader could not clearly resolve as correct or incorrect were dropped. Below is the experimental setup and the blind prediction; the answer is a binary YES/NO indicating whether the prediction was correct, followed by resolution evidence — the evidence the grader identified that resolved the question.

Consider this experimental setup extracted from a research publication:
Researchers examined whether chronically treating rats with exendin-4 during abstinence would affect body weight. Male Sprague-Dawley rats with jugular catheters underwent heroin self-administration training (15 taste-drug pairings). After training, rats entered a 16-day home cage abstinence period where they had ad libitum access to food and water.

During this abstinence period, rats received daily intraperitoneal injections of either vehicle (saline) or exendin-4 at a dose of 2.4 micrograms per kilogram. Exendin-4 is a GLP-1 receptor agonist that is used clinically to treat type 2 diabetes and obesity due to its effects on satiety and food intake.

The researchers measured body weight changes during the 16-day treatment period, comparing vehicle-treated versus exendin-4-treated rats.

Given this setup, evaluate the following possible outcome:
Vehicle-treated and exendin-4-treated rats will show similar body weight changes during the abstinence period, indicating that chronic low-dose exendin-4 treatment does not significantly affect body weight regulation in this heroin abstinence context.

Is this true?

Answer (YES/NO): YES